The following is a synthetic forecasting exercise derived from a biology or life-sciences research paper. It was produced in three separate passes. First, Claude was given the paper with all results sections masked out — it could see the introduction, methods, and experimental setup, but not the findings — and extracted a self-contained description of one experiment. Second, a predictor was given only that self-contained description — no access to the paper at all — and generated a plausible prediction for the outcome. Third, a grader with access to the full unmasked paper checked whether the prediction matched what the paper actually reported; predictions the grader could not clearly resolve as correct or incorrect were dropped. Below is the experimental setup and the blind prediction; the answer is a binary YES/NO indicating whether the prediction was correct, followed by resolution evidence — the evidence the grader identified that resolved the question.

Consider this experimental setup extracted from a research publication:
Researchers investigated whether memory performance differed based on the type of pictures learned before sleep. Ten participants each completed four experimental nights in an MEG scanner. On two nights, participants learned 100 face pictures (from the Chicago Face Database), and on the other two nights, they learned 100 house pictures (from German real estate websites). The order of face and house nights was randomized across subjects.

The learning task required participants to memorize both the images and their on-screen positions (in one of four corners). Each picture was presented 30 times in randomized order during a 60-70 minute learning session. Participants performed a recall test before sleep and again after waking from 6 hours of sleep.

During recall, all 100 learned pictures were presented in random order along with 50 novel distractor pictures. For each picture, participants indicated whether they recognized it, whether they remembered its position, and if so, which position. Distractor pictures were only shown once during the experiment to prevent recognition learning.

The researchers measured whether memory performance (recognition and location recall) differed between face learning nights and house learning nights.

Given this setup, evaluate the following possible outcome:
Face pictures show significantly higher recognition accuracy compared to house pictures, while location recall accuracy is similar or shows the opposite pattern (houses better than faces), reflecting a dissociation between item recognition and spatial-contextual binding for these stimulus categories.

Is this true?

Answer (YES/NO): NO